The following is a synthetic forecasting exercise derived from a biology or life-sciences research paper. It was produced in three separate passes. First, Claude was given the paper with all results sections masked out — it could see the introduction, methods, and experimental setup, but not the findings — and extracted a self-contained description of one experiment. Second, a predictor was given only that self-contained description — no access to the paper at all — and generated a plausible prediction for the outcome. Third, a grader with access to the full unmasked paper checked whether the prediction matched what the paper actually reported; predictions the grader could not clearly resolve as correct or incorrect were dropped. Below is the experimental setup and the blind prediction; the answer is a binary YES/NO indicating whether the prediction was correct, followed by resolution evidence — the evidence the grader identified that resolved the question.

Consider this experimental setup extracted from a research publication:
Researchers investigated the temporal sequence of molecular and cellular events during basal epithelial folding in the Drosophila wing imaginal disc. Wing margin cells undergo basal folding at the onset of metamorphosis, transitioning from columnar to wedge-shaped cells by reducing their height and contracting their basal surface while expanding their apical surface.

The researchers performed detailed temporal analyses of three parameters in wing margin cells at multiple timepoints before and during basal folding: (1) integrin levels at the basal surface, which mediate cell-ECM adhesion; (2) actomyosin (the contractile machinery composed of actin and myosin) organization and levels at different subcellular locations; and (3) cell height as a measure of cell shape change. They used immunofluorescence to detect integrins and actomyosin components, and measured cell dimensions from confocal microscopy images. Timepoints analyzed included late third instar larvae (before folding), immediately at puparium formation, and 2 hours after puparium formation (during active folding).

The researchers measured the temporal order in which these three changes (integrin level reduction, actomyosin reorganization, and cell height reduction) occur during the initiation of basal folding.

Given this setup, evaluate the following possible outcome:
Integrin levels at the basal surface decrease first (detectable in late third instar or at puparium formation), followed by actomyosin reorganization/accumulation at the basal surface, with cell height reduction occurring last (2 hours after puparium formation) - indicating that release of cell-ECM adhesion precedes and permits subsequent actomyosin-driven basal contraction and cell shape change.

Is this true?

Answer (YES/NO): NO